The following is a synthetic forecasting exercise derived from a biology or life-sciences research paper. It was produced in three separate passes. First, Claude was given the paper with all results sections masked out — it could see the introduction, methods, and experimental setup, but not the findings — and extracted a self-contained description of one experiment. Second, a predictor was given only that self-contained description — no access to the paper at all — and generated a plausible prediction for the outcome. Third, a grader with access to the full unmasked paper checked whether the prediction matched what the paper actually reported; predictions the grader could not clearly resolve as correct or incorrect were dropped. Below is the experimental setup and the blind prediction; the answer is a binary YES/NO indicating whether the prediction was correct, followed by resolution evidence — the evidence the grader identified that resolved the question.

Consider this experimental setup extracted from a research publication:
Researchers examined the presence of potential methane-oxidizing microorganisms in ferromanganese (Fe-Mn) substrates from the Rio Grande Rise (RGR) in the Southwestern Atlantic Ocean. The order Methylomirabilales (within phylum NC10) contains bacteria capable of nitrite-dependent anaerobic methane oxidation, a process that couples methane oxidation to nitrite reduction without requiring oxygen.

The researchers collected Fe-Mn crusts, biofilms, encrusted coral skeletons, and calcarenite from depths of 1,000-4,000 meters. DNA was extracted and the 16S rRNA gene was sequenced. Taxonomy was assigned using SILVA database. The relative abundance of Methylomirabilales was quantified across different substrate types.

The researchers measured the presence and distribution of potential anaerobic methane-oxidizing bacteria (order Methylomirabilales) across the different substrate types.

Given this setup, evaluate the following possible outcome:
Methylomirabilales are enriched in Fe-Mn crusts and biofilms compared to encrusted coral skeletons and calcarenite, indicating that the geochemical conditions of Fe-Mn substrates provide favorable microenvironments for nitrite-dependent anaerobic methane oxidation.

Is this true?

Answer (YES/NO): NO